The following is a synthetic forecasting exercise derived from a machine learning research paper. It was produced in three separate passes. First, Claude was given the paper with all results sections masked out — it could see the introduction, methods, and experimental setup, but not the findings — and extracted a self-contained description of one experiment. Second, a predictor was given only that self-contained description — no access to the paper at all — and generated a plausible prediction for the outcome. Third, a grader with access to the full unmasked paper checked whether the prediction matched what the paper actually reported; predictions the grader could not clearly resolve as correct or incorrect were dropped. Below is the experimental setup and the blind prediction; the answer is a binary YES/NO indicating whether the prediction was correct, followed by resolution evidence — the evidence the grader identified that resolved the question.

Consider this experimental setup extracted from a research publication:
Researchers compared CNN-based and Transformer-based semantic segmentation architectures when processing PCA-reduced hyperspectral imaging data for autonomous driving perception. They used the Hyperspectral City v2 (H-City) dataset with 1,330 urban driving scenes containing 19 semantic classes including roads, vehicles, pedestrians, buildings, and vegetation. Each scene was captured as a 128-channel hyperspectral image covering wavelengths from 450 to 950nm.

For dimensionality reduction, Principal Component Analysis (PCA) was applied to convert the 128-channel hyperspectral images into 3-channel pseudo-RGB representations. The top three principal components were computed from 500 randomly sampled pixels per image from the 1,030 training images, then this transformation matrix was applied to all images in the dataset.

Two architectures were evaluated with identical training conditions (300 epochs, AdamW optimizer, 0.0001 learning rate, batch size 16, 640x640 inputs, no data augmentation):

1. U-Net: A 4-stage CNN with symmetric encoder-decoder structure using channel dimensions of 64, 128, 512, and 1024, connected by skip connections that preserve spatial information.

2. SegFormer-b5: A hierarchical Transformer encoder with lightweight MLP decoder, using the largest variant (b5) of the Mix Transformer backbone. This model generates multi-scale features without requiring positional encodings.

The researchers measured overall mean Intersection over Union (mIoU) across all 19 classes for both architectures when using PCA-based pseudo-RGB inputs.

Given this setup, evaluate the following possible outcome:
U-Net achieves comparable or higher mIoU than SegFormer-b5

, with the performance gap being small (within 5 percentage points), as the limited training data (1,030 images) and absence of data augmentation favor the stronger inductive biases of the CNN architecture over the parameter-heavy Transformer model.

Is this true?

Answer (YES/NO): YES